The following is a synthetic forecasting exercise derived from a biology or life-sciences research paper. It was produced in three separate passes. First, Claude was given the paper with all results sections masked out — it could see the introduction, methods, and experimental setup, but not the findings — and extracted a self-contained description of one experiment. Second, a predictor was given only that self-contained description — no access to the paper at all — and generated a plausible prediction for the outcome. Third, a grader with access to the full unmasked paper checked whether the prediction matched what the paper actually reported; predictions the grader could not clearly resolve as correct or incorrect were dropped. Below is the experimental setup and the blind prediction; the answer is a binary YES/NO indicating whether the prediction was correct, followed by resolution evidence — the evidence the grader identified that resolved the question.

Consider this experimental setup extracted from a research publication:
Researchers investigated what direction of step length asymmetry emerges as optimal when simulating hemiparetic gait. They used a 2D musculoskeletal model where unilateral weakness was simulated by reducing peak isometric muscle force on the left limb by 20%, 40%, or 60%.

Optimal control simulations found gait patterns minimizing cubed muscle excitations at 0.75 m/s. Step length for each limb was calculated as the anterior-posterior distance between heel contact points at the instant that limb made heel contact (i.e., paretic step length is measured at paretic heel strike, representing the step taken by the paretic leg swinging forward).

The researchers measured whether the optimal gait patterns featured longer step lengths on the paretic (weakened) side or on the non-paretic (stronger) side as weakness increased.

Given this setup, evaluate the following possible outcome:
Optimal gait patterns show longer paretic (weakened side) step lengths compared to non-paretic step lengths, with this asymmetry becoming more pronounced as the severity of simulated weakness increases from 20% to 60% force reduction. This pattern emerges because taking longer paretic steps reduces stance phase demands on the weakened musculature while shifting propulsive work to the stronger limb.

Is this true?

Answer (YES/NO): YES